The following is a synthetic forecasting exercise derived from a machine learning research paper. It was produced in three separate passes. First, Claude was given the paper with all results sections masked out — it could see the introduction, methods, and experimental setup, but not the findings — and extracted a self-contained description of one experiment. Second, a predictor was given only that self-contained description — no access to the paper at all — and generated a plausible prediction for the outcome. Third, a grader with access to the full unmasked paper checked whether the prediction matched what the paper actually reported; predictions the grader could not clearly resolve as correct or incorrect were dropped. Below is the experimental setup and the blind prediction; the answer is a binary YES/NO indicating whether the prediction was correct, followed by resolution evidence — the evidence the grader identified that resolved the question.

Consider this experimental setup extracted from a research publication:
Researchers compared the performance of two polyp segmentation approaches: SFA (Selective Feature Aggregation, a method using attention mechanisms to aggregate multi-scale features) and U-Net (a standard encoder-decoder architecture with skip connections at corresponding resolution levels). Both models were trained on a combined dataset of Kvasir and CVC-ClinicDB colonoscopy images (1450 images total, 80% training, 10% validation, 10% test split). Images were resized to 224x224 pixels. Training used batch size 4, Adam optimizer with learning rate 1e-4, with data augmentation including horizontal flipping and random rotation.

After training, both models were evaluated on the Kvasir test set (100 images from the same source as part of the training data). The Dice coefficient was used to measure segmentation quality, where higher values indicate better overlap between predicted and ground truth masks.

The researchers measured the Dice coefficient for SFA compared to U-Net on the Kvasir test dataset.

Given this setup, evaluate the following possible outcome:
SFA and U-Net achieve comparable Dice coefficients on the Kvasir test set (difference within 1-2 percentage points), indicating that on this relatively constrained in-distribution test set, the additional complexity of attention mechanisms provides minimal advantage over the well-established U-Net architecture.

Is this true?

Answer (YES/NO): NO